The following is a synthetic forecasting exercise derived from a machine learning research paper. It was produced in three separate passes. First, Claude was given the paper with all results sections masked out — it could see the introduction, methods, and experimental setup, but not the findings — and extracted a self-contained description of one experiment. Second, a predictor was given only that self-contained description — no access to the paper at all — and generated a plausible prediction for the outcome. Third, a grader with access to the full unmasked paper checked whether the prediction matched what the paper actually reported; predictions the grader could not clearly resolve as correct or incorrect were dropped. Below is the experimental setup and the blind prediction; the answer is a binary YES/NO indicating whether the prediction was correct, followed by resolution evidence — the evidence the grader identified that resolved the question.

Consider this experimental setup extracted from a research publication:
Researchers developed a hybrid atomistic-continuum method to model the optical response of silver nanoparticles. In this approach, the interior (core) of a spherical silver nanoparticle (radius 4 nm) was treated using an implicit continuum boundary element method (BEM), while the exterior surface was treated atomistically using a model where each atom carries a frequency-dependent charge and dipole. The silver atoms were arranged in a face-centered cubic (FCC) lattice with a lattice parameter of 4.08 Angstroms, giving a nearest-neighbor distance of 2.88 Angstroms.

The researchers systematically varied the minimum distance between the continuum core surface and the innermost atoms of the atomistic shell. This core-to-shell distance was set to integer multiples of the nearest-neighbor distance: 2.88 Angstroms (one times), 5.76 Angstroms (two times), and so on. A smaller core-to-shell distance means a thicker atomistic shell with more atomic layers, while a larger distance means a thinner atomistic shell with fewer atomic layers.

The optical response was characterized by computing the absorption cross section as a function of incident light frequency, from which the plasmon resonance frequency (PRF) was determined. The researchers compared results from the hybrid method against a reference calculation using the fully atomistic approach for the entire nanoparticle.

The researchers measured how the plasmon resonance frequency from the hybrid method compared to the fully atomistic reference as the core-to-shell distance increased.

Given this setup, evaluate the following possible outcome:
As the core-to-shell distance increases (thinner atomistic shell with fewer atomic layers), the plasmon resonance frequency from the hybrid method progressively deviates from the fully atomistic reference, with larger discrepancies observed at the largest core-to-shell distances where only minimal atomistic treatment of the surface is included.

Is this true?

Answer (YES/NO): NO